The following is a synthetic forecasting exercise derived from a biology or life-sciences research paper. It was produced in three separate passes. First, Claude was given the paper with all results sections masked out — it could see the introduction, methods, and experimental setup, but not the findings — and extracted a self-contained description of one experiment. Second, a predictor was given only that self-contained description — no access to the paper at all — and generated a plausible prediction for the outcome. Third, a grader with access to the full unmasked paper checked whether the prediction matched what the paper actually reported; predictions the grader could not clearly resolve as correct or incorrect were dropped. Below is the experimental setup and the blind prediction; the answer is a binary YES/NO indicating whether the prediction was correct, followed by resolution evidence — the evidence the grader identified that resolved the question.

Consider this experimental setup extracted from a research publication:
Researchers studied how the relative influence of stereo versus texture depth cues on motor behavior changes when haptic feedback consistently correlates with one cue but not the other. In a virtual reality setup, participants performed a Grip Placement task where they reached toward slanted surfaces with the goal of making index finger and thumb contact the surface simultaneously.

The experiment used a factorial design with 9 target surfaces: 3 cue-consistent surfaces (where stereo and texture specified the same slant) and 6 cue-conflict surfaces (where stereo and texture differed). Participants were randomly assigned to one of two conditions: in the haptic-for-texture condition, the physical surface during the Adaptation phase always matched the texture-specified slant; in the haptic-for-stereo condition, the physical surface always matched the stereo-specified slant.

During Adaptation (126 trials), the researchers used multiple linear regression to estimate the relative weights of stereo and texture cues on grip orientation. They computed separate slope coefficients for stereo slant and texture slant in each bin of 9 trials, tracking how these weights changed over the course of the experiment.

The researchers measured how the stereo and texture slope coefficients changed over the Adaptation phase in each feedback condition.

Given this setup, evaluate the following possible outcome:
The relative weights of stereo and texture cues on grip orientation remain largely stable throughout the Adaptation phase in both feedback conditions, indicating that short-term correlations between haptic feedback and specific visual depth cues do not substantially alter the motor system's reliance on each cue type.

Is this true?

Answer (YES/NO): NO